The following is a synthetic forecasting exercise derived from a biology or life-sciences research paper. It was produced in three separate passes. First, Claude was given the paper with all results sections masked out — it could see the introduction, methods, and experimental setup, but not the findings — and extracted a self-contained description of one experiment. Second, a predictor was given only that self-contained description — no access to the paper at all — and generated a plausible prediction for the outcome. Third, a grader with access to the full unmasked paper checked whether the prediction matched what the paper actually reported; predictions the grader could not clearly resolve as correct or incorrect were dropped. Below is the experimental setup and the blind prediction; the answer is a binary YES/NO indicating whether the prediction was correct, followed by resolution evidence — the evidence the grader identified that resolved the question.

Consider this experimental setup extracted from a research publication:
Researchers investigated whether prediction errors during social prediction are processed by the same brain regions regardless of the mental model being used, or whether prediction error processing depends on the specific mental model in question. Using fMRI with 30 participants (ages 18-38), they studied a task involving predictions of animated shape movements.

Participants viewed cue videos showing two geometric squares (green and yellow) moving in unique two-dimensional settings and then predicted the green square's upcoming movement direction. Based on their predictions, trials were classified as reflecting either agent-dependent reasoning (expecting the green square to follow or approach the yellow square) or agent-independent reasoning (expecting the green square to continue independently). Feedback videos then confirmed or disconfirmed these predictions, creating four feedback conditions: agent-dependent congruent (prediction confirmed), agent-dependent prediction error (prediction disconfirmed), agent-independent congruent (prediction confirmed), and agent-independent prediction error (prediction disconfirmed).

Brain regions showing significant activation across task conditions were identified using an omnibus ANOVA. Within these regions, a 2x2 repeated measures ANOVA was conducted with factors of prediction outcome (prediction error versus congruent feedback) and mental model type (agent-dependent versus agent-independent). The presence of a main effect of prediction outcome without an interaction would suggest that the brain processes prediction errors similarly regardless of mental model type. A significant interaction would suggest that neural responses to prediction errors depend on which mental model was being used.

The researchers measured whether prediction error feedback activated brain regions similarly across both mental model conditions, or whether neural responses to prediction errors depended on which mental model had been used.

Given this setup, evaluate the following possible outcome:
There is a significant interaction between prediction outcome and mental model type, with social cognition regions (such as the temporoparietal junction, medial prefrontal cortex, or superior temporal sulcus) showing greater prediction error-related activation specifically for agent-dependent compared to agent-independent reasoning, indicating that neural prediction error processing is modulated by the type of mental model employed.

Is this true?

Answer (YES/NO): NO